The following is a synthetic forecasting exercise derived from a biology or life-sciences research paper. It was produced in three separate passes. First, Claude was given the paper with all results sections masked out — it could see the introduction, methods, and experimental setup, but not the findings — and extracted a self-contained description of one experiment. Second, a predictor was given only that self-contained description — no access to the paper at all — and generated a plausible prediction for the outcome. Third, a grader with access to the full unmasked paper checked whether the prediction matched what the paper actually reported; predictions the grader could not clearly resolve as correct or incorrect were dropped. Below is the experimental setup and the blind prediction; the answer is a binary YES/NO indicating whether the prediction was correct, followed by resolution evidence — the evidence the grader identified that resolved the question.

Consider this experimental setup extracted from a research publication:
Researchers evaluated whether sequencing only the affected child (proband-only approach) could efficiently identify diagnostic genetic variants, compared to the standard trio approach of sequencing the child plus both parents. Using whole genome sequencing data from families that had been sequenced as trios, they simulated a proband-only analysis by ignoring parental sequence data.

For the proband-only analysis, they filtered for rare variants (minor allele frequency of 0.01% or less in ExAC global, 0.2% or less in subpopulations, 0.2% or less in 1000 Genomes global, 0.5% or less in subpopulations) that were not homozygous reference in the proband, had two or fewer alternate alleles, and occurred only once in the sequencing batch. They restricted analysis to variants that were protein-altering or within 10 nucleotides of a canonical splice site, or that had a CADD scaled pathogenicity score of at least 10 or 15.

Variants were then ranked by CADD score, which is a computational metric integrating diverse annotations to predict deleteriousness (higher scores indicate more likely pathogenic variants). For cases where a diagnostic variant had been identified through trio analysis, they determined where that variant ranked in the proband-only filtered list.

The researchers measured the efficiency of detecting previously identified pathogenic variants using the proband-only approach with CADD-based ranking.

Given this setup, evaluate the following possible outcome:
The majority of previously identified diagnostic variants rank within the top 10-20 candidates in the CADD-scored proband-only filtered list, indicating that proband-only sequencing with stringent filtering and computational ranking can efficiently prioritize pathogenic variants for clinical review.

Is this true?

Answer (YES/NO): YES